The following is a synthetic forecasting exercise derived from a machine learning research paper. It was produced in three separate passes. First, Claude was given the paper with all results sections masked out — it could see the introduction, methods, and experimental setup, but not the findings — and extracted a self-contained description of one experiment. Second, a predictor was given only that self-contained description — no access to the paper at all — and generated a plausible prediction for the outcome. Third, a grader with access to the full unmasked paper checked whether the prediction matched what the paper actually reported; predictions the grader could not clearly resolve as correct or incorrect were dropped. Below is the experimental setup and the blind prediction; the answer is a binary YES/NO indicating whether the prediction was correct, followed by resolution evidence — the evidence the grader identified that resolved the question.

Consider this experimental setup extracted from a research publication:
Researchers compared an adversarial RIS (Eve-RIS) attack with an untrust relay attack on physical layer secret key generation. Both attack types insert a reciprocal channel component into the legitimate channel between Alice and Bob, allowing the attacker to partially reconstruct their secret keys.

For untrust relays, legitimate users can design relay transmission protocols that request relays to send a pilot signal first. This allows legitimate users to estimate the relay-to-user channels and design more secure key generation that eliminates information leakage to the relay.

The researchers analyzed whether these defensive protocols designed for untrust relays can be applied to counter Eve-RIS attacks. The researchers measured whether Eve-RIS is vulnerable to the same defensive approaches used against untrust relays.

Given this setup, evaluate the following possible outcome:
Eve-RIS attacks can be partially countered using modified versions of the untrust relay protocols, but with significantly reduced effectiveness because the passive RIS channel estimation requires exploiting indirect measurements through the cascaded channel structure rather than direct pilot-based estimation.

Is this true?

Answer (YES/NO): NO